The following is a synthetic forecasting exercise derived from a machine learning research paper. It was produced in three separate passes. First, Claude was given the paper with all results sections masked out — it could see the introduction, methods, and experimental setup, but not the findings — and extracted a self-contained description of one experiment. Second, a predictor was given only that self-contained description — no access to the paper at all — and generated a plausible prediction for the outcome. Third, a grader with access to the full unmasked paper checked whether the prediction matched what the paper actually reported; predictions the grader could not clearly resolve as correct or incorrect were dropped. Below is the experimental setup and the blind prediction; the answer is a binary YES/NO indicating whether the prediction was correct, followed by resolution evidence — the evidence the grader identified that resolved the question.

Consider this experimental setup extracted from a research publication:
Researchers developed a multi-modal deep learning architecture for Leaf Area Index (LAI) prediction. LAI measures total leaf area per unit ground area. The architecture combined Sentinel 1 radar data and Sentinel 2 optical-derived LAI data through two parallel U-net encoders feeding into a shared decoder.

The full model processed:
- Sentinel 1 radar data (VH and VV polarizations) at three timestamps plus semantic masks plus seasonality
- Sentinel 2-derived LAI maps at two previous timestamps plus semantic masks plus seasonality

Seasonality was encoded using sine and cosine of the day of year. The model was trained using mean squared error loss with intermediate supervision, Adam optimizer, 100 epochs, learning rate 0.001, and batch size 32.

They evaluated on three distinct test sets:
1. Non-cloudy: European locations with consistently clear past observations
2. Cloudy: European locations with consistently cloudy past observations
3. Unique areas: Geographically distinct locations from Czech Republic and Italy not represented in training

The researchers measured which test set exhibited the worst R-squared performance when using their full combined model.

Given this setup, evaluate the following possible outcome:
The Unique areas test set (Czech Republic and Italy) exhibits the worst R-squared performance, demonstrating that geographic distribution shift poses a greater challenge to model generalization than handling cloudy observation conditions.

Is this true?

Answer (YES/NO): NO